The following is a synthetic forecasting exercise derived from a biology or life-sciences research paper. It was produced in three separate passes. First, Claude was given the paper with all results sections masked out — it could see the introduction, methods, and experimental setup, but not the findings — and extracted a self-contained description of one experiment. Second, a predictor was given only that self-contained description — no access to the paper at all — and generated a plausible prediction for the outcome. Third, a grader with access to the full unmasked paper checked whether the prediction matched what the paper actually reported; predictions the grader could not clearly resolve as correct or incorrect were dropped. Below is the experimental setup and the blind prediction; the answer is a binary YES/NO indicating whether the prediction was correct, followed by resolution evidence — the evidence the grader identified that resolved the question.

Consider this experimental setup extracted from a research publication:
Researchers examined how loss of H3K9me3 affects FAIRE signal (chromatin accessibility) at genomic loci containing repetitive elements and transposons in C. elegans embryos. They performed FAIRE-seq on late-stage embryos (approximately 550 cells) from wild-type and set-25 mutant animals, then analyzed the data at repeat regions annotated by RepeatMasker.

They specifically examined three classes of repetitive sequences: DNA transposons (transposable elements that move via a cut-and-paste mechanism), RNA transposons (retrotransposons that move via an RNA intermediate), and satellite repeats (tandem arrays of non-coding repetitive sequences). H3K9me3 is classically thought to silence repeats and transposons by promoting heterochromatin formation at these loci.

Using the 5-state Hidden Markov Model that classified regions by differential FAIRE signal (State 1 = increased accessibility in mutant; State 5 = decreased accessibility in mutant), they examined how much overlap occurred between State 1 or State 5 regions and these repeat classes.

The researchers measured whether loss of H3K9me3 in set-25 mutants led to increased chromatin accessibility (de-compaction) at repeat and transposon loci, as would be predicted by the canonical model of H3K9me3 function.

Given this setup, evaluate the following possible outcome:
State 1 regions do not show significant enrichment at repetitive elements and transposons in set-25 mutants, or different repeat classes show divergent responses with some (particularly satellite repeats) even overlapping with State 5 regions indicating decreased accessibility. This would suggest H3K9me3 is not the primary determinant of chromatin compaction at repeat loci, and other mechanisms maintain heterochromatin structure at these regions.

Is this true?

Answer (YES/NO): YES